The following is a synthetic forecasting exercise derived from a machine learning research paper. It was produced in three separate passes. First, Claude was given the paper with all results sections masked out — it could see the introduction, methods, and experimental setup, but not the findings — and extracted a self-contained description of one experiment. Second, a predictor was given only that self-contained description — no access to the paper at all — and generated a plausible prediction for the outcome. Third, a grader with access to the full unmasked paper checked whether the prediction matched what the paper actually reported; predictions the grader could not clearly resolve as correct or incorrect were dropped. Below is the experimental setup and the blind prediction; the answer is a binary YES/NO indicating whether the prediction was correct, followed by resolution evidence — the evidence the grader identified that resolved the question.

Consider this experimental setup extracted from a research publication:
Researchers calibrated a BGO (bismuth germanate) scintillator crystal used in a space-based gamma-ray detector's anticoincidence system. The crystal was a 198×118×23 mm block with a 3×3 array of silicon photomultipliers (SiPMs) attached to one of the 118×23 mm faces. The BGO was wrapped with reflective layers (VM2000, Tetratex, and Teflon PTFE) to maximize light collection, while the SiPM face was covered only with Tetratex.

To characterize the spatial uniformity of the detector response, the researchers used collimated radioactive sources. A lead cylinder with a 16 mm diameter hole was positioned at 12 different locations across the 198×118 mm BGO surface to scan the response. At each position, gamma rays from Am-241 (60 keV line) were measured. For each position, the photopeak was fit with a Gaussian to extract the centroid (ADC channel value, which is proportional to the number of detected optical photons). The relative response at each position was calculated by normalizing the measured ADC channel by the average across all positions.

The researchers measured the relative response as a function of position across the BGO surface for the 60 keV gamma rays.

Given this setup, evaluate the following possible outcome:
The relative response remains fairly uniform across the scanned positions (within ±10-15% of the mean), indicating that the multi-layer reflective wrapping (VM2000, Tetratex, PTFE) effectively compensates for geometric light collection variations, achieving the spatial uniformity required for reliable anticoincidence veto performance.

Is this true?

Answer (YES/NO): YES